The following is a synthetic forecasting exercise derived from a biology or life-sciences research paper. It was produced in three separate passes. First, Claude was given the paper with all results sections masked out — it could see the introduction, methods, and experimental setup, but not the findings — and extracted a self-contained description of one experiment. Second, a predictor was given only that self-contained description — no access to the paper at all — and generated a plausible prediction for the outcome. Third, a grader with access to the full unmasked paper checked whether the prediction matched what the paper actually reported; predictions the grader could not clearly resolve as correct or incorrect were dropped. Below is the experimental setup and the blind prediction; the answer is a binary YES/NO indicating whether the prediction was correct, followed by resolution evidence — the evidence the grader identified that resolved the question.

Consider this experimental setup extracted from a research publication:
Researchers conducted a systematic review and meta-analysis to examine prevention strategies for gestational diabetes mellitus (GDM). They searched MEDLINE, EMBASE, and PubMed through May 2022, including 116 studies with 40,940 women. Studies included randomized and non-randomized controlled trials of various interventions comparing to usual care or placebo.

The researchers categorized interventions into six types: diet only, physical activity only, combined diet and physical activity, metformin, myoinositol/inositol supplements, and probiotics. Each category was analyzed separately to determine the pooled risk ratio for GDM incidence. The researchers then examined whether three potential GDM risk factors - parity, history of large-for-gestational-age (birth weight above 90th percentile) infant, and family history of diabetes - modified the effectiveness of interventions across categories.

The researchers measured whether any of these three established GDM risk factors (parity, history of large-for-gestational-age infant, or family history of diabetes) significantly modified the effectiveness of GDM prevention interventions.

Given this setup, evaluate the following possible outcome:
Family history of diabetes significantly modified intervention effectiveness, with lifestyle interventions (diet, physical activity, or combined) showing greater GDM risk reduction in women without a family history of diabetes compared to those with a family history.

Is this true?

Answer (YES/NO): NO